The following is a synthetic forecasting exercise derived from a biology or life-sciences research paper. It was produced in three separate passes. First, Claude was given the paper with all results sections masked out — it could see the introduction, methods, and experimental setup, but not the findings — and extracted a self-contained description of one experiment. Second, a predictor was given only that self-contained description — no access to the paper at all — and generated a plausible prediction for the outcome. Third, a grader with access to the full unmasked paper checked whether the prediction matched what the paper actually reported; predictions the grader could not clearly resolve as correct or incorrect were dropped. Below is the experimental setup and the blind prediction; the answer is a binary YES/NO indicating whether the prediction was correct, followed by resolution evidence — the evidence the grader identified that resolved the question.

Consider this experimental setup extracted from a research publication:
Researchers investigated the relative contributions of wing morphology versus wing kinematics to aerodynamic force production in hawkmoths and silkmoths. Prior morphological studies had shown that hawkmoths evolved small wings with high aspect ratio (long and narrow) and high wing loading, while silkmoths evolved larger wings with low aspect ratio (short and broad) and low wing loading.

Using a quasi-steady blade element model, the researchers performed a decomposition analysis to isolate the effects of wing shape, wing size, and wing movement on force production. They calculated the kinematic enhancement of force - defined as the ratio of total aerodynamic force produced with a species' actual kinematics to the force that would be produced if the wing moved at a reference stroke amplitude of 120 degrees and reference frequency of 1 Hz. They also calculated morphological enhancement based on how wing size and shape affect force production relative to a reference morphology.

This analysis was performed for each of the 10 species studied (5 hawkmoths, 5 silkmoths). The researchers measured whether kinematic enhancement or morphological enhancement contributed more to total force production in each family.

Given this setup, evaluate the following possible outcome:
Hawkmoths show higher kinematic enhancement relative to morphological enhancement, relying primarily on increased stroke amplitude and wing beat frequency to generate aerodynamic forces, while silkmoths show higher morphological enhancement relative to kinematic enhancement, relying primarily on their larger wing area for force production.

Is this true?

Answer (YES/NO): YES